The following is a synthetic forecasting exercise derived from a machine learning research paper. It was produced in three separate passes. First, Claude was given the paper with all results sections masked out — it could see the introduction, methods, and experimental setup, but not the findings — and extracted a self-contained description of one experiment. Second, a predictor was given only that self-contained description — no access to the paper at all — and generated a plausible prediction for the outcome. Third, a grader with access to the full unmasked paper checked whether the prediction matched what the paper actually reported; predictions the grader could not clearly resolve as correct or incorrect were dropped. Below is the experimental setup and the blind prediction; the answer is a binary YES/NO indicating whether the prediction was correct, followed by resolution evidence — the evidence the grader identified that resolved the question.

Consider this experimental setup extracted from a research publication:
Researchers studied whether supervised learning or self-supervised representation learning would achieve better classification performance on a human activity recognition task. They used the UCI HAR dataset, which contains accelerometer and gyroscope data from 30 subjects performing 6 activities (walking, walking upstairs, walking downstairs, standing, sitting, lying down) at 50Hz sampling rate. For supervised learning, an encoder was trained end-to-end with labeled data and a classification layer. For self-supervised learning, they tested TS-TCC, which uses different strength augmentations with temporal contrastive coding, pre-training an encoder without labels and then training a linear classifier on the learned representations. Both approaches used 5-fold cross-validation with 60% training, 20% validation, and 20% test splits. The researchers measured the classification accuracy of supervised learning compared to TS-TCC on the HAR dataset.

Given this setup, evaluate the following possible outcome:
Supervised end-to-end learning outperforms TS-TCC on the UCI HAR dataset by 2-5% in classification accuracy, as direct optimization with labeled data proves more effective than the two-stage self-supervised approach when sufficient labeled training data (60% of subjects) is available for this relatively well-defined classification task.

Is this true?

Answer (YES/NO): NO